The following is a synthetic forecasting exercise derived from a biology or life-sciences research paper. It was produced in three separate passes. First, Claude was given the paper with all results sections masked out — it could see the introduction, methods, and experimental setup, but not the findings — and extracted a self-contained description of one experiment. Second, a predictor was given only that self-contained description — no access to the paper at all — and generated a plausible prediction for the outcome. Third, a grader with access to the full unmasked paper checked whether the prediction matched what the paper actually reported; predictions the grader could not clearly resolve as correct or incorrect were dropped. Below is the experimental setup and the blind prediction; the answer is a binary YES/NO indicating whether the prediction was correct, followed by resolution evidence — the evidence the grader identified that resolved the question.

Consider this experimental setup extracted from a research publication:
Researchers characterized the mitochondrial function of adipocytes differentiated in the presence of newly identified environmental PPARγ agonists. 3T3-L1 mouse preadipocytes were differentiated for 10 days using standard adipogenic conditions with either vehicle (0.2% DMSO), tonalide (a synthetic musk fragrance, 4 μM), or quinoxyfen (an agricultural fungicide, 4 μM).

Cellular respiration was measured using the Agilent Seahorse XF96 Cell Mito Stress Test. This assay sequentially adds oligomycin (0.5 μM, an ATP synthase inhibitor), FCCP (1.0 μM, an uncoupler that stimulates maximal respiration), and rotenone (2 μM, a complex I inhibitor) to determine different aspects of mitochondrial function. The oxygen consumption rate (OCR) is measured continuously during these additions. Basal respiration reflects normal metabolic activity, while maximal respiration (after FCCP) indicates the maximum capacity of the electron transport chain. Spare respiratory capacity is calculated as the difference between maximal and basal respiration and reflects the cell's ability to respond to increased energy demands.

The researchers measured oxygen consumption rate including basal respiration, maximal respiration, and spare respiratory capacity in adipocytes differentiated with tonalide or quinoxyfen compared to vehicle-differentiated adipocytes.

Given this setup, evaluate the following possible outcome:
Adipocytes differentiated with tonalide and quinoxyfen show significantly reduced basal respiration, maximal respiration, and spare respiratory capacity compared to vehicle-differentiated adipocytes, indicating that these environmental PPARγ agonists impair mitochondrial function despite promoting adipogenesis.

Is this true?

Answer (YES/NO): NO